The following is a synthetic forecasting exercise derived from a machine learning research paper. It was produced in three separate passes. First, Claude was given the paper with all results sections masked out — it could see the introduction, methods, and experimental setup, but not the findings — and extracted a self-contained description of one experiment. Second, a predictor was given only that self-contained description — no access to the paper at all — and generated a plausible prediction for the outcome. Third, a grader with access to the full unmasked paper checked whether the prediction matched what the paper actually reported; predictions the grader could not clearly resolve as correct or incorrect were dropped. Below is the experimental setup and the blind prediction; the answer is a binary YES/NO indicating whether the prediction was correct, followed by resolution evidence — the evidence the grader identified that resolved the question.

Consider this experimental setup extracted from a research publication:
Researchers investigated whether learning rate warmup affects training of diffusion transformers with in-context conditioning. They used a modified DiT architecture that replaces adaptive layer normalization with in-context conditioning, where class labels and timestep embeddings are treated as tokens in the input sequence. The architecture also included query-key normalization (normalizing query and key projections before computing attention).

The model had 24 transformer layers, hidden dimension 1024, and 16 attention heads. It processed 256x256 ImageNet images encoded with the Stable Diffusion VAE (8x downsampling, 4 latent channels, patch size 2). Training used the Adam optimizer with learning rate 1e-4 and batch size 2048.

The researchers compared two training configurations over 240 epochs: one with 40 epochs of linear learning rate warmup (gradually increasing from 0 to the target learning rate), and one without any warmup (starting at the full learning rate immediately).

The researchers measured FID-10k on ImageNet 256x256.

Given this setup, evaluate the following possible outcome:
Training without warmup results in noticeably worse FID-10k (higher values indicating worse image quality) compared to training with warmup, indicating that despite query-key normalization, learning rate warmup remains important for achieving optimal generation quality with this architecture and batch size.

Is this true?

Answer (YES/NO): YES